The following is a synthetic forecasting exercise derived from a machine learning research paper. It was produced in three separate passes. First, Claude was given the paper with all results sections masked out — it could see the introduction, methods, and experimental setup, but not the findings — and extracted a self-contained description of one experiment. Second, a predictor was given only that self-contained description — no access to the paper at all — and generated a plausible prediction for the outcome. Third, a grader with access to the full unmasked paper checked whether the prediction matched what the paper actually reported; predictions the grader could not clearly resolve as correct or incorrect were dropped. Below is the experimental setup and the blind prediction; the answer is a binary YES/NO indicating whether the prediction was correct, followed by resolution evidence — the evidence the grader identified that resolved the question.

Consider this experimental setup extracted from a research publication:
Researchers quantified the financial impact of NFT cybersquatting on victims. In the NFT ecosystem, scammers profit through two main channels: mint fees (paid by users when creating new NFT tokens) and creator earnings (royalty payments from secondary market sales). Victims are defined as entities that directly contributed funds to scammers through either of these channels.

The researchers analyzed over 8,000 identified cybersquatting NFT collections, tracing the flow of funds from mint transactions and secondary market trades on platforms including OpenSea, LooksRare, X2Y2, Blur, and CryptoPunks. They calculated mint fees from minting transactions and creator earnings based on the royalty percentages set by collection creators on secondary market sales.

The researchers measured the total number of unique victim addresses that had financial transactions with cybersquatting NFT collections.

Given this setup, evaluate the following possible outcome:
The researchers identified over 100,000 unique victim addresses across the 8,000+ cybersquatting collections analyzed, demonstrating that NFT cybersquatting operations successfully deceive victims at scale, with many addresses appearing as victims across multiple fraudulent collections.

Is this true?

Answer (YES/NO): YES